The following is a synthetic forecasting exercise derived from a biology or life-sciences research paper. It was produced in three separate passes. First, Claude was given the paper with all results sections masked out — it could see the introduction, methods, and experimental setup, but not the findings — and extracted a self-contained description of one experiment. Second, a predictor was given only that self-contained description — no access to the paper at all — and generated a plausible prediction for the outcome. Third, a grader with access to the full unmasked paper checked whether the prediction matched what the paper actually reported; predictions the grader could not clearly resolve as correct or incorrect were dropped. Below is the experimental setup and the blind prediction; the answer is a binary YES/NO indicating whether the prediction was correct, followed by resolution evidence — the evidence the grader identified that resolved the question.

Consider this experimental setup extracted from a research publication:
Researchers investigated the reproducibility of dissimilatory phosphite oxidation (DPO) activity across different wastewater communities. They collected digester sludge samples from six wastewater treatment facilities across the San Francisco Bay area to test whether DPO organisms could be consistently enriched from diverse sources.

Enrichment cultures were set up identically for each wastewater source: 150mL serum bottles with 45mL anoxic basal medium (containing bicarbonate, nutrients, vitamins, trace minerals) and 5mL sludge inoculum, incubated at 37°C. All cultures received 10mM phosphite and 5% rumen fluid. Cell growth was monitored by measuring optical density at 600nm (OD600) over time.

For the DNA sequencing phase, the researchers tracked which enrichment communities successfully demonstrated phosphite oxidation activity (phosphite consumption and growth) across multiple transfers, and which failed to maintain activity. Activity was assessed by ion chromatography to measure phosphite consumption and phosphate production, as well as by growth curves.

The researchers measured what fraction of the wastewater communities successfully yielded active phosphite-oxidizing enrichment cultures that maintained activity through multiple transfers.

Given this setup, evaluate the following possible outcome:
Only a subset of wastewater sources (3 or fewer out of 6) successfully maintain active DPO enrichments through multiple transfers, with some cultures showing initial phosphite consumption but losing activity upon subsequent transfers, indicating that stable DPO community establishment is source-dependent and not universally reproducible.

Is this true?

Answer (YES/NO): NO